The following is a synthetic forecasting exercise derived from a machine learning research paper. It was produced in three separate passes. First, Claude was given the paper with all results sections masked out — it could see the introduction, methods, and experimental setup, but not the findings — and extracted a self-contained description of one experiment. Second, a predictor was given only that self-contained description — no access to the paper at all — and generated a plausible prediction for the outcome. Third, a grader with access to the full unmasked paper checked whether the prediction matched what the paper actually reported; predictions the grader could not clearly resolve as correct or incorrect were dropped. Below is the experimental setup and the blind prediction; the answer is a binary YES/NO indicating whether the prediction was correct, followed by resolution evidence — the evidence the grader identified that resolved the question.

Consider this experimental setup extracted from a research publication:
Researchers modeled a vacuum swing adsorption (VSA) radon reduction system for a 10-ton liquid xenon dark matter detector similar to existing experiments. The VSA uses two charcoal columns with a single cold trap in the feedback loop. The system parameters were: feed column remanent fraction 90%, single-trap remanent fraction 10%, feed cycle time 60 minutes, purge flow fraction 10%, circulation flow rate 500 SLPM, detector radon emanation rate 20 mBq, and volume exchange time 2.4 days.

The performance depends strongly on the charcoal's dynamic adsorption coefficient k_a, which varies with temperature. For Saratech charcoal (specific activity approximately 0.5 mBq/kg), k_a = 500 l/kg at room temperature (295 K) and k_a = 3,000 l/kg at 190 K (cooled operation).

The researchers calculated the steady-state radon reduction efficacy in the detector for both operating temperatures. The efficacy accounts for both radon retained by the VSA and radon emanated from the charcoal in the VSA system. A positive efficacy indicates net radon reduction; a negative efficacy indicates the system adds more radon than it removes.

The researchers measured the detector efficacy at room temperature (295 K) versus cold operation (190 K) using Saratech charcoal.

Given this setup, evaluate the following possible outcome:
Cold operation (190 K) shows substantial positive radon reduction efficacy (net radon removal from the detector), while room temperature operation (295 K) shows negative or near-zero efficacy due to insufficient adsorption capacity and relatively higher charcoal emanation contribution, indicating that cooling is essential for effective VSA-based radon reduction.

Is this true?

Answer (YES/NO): YES